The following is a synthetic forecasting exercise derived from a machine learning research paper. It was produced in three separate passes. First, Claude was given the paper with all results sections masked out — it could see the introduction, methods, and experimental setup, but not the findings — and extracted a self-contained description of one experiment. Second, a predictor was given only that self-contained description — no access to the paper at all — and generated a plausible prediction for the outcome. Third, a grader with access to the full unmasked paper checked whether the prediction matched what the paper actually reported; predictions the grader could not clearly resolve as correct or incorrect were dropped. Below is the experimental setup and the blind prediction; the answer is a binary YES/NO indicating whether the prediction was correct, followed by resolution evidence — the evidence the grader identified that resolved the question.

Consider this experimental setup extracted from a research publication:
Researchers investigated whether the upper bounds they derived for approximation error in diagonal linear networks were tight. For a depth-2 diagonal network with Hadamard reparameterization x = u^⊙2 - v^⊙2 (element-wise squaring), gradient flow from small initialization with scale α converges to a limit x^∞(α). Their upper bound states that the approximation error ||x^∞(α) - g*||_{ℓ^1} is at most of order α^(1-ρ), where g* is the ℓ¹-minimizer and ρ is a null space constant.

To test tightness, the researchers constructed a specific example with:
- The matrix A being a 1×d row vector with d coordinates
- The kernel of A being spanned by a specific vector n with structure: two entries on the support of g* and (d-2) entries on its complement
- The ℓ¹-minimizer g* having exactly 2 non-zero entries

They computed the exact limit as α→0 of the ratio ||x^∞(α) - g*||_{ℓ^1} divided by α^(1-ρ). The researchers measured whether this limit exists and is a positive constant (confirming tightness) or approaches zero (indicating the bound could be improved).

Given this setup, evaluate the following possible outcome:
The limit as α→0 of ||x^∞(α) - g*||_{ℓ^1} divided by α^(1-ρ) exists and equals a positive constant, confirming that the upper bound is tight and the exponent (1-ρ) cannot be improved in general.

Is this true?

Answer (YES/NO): YES